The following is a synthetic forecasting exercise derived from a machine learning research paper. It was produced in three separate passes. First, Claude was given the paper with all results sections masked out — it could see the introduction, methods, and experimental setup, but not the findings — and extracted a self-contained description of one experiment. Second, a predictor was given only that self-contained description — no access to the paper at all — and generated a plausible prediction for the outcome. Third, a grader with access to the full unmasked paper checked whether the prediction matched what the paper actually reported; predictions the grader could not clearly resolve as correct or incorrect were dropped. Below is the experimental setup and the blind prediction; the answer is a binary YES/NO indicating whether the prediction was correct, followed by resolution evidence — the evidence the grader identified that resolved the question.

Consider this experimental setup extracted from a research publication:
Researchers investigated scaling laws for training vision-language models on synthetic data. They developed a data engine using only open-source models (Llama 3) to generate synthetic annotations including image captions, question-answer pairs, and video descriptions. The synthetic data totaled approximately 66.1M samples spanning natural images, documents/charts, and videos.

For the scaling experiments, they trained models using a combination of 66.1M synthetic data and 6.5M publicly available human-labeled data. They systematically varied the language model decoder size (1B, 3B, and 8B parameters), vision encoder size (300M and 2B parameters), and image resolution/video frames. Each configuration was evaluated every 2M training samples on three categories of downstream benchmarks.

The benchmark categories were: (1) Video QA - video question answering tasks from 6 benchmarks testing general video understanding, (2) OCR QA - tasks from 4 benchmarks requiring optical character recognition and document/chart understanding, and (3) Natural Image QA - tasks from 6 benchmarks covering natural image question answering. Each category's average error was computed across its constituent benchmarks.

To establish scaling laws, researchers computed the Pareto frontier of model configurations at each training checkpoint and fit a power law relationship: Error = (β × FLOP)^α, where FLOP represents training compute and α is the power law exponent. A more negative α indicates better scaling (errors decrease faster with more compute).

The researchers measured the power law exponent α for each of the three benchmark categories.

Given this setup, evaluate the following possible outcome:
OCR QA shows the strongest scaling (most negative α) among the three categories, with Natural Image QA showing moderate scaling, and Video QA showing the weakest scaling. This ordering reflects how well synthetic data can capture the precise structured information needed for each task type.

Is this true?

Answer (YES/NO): NO